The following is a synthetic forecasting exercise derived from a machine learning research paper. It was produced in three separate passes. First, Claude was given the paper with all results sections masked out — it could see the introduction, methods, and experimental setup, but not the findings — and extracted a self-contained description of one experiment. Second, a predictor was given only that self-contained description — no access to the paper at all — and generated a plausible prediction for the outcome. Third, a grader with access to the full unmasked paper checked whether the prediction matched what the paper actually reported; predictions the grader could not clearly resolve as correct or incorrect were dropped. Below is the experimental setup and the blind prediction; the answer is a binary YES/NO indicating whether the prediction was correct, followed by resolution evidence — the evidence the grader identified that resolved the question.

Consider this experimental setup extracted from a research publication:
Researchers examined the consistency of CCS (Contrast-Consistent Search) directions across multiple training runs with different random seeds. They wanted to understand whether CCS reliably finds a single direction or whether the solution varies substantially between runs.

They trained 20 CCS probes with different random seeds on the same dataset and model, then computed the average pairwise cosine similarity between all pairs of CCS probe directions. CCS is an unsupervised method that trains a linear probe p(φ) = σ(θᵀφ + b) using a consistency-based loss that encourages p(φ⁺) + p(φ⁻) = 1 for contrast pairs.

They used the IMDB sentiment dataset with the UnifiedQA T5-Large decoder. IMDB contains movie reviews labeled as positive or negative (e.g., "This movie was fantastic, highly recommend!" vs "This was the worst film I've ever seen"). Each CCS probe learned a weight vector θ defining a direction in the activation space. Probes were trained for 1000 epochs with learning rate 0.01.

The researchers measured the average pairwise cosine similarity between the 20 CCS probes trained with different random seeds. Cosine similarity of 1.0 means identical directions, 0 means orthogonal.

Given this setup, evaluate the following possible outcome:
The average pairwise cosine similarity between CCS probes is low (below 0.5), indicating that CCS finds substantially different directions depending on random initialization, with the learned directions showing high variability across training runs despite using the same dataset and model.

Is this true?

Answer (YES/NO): NO